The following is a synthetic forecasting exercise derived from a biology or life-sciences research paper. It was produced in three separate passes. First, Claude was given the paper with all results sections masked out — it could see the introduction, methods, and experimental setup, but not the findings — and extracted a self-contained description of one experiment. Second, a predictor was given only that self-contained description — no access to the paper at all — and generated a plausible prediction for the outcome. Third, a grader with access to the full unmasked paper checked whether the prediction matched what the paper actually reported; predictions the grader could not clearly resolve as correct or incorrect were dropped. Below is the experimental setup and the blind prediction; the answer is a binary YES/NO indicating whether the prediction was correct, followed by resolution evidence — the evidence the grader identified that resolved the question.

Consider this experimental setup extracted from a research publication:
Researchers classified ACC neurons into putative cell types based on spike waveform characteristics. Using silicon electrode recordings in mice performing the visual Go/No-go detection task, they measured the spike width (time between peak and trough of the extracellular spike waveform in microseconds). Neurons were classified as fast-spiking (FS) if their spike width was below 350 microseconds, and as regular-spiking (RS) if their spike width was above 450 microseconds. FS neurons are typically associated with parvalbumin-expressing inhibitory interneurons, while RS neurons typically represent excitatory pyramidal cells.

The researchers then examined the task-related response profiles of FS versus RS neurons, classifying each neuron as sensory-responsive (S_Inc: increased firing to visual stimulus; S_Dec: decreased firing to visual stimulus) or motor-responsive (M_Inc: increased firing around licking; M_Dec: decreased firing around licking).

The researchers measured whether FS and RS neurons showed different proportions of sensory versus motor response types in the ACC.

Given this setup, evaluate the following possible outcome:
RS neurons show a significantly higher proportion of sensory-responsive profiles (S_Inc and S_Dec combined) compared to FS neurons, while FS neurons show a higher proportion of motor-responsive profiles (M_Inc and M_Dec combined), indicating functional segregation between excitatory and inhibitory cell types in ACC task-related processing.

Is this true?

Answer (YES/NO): NO